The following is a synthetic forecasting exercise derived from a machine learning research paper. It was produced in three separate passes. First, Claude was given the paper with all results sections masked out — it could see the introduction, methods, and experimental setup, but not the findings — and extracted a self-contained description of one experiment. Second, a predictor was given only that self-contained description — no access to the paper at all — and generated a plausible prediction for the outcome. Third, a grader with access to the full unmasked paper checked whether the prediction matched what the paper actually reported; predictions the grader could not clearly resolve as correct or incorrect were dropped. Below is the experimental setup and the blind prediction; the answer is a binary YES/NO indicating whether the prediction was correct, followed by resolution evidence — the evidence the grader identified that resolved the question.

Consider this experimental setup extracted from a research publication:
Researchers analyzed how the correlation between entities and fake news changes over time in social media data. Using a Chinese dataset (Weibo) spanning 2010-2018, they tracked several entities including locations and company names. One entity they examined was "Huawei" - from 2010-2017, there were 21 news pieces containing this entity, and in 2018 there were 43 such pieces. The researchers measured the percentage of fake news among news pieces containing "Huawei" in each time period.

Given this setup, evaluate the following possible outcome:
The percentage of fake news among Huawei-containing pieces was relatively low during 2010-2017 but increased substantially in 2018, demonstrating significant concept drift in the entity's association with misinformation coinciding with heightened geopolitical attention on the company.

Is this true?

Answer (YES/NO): NO